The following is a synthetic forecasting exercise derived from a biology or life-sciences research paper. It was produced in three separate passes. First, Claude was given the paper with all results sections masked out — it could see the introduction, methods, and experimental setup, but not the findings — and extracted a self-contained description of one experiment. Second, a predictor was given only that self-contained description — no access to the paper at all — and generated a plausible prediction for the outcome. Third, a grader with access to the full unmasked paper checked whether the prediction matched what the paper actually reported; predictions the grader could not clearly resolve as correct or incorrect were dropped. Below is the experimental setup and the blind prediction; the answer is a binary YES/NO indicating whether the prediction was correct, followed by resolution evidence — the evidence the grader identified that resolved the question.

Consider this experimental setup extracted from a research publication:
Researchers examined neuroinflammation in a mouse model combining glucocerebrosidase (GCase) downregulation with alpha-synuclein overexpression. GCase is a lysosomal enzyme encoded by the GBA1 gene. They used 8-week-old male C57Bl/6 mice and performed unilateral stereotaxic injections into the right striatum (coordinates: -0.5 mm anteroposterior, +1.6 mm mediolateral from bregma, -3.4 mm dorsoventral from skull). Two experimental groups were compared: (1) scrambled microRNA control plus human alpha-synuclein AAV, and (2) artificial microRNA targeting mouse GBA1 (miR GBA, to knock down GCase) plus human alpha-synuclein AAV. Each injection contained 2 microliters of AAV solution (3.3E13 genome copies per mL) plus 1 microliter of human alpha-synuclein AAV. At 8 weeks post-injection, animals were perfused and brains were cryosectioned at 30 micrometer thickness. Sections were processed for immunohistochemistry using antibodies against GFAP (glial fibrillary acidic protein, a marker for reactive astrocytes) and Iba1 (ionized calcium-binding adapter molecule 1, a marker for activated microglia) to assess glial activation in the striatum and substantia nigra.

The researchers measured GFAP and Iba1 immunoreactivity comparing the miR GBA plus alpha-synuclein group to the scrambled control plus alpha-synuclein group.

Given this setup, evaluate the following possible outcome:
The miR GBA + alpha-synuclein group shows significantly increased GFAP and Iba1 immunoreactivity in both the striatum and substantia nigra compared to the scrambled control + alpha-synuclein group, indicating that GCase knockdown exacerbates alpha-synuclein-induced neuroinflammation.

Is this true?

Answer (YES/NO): NO